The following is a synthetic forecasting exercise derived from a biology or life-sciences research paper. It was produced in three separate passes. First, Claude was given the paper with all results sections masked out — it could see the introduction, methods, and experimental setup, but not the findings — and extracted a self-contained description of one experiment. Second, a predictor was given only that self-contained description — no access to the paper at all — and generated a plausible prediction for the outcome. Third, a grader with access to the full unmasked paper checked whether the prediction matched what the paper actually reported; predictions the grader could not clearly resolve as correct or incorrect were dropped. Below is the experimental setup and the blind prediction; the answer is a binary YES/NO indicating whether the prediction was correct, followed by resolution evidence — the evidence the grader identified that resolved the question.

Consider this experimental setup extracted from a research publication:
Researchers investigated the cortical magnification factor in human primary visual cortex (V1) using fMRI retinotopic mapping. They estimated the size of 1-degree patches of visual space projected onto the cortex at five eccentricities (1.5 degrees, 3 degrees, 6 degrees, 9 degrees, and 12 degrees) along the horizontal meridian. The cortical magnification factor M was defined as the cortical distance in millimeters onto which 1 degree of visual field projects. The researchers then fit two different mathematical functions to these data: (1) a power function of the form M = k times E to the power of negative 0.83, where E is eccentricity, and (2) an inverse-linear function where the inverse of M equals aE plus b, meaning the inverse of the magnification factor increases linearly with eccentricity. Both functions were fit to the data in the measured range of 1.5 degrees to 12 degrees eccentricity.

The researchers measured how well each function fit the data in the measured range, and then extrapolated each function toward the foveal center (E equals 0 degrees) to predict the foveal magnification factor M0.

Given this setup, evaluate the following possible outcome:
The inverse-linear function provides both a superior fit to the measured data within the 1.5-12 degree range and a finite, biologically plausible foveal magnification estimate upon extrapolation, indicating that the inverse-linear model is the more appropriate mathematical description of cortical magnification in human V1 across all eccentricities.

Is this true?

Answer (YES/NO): NO